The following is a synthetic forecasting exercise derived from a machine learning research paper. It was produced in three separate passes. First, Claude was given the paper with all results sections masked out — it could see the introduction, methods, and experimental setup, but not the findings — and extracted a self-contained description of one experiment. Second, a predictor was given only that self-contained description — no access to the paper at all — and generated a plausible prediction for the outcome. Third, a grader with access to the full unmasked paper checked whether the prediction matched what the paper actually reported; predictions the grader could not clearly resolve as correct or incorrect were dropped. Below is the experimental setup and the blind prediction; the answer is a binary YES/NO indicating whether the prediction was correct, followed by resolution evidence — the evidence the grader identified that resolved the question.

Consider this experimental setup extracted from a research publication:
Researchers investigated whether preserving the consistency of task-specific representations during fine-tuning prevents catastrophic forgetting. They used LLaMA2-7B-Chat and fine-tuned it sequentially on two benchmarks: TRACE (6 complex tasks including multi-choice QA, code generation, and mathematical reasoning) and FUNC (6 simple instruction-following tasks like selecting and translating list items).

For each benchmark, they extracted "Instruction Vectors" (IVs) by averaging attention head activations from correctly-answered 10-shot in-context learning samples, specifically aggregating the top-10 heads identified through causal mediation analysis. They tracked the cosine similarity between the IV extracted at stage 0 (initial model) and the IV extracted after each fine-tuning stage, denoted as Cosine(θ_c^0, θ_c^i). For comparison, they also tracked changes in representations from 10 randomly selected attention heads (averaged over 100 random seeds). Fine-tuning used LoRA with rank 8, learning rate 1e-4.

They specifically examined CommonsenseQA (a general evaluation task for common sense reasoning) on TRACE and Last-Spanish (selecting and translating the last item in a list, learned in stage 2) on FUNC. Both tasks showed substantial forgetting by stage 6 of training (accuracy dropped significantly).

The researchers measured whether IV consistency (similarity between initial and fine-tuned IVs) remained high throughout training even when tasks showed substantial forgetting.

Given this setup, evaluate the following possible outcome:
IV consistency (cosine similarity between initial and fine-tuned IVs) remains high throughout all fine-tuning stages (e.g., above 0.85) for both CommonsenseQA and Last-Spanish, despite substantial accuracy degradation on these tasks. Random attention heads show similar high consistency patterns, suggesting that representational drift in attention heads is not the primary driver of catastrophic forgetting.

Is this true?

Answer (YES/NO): NO